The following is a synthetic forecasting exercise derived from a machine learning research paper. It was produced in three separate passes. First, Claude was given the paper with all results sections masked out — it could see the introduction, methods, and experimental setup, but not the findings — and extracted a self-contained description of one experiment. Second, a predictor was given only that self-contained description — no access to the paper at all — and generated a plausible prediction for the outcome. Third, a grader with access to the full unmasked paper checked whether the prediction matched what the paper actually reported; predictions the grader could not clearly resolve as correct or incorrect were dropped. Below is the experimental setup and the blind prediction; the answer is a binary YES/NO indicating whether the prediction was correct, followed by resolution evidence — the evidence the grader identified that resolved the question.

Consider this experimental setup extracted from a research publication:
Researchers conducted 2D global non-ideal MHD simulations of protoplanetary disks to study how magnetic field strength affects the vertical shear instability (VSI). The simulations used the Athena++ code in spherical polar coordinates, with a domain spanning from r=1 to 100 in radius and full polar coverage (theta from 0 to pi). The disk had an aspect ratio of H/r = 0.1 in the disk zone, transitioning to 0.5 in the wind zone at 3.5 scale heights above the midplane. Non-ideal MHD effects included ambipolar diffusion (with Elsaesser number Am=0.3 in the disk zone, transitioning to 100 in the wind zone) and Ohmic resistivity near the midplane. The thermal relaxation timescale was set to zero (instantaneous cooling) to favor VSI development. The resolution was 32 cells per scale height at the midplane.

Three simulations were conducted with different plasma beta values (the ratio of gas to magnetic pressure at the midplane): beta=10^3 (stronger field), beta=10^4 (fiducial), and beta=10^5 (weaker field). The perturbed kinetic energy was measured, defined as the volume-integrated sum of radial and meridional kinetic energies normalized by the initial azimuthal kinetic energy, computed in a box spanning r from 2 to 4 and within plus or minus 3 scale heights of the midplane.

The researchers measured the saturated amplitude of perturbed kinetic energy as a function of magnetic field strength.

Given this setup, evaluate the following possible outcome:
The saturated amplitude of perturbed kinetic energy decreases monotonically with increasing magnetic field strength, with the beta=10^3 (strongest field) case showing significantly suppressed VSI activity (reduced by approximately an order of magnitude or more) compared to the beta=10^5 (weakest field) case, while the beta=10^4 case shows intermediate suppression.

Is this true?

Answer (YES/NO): NO